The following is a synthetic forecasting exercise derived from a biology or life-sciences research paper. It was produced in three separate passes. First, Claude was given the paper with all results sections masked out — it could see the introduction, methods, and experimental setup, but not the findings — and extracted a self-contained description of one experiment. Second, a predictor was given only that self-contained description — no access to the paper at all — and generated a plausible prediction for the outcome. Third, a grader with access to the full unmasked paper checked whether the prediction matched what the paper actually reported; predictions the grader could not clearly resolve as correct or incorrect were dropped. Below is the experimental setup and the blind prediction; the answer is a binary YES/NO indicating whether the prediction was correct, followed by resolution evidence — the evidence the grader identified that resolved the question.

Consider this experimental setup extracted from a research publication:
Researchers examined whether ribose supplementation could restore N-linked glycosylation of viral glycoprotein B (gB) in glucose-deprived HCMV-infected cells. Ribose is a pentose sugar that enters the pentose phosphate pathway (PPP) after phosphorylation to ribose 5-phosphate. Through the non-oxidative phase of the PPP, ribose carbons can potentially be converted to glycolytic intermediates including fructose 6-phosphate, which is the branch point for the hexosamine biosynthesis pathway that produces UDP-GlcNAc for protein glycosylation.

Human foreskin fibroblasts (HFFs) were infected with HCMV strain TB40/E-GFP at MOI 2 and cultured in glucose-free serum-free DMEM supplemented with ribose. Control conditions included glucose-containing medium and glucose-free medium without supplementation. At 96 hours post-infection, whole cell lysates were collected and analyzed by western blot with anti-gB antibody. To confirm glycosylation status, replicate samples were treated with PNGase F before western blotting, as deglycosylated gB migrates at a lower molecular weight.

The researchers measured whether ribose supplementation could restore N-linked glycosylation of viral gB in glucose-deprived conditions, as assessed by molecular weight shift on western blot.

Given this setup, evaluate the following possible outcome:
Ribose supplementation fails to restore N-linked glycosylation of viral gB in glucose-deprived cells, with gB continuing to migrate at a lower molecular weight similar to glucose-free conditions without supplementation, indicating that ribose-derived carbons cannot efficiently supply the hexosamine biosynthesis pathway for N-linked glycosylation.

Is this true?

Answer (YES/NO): NO